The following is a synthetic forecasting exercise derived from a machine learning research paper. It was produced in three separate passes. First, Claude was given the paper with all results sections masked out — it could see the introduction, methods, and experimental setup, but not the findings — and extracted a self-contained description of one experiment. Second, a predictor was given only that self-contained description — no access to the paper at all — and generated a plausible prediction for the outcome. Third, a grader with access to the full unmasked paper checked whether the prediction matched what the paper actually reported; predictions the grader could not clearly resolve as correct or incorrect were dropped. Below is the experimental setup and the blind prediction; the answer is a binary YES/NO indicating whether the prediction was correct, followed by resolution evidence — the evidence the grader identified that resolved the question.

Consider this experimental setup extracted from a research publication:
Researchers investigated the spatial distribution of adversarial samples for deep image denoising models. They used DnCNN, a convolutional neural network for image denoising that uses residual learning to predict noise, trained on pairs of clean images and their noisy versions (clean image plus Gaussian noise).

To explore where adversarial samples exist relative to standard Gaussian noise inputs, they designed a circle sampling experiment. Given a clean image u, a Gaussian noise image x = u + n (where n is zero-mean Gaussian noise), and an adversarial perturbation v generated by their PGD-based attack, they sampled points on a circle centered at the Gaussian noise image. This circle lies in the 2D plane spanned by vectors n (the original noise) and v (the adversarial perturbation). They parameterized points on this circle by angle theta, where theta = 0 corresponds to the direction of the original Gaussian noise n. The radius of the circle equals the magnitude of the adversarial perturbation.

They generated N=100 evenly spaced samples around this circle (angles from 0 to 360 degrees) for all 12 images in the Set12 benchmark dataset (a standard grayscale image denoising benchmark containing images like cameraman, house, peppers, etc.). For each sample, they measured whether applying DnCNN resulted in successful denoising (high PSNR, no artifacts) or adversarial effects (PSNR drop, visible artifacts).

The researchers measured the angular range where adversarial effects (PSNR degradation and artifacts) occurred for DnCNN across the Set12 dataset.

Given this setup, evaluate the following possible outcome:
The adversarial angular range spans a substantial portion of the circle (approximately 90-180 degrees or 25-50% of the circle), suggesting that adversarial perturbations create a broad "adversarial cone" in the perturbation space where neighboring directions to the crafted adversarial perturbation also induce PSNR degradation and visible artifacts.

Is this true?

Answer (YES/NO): YES